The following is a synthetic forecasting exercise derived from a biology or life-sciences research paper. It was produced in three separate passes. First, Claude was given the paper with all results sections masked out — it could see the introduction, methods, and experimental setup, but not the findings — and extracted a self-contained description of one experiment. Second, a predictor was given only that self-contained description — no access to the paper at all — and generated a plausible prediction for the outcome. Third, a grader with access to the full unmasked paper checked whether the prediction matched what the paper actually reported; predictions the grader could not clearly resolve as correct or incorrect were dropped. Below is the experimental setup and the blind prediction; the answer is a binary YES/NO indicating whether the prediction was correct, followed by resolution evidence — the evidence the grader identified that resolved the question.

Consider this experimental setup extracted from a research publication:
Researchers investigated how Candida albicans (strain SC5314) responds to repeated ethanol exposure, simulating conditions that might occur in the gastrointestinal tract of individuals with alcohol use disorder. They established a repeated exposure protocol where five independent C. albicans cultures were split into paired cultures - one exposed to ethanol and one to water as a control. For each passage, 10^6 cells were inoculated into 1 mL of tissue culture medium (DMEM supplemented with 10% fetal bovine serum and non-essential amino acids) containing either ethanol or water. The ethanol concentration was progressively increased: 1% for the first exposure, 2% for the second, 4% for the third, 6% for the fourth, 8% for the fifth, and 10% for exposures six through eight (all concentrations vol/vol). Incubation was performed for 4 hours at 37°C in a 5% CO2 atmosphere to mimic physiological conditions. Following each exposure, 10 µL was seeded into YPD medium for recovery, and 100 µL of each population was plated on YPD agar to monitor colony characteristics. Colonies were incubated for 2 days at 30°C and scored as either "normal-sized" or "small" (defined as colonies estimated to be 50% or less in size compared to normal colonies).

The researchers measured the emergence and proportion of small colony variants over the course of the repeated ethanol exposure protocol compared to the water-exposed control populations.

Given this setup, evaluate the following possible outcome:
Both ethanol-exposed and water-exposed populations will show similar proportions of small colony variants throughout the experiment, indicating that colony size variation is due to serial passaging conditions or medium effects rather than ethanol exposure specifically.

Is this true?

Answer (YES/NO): NO